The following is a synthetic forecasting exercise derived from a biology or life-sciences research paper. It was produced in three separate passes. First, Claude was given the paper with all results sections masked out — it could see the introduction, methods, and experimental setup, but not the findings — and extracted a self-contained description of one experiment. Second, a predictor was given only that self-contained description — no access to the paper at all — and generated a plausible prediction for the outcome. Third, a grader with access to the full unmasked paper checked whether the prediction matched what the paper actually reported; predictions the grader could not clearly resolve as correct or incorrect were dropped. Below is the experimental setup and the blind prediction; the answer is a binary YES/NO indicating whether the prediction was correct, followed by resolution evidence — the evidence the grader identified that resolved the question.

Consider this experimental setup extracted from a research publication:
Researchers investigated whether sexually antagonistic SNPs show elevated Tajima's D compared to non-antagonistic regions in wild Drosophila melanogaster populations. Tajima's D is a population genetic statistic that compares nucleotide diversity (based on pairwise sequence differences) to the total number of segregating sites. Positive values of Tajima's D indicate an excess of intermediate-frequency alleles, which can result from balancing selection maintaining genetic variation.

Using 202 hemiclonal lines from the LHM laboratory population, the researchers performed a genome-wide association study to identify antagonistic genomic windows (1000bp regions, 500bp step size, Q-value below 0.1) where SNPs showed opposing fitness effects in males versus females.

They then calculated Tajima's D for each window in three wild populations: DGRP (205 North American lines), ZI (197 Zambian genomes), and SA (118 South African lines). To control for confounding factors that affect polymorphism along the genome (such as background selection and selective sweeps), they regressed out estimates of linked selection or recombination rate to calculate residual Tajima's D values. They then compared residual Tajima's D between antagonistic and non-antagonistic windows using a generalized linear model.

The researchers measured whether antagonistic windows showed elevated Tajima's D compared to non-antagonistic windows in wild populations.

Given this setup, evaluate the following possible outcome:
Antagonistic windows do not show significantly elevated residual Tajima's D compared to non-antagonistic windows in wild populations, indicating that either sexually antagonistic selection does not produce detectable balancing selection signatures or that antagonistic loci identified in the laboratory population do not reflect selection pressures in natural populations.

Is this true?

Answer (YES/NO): NO